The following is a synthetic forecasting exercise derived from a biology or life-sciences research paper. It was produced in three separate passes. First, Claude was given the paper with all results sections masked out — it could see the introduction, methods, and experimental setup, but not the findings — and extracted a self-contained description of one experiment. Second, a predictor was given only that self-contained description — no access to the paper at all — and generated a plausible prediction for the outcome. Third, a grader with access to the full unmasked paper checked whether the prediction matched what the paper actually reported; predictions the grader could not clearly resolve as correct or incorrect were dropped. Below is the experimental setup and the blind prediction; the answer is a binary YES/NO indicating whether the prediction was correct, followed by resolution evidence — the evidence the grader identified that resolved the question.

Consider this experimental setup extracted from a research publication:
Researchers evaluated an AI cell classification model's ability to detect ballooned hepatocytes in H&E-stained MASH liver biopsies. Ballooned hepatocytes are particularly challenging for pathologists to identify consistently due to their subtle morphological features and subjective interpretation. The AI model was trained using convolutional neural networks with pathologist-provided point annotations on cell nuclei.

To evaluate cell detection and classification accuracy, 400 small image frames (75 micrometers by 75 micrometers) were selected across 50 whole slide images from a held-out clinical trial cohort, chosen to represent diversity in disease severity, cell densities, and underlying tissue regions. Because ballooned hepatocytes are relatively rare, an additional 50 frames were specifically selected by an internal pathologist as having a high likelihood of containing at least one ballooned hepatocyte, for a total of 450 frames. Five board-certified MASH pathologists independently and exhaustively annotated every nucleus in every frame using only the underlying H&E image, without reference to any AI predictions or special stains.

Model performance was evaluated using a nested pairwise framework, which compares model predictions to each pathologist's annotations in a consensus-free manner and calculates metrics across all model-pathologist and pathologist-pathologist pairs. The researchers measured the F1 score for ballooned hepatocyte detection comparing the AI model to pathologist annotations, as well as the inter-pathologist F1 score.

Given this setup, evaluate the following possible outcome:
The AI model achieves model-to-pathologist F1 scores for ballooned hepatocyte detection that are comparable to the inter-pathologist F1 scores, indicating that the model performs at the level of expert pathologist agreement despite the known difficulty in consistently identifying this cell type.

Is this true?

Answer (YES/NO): NO